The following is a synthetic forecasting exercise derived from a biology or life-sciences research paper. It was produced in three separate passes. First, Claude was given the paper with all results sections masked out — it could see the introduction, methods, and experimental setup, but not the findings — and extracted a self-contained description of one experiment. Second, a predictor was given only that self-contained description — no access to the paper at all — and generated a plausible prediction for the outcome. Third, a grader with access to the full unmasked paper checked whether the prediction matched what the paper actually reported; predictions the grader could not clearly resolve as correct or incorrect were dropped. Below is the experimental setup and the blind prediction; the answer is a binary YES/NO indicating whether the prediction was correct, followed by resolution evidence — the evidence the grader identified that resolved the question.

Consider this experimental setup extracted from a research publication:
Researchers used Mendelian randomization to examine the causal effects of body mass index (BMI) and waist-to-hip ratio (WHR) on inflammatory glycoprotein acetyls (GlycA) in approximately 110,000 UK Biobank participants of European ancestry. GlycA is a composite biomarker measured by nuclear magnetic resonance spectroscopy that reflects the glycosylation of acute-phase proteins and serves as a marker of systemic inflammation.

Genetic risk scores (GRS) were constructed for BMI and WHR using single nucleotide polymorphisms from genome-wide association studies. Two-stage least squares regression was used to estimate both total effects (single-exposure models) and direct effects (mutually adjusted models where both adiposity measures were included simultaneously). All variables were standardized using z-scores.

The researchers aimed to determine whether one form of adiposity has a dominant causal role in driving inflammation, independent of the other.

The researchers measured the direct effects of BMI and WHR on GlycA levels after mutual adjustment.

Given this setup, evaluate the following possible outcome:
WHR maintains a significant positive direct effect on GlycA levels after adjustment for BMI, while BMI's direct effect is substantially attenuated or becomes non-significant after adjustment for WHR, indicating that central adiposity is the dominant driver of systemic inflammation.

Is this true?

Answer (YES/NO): YES